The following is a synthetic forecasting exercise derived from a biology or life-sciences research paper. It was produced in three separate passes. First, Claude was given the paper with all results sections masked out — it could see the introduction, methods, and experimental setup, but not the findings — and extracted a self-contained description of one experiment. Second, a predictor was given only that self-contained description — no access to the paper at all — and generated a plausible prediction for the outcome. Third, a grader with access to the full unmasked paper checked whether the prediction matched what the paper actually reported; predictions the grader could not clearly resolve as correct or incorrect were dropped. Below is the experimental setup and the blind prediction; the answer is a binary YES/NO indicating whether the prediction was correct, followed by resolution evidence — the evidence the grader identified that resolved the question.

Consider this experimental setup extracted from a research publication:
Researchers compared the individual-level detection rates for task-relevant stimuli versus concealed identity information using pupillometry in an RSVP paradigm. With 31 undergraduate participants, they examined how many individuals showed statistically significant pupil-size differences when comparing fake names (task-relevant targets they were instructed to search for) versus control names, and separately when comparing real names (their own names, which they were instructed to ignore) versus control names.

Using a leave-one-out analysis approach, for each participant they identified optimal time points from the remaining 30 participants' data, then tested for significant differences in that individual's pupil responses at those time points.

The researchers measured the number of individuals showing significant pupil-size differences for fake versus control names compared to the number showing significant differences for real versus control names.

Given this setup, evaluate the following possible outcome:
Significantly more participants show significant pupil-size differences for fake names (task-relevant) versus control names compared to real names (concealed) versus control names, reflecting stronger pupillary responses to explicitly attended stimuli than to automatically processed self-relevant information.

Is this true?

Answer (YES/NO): YES